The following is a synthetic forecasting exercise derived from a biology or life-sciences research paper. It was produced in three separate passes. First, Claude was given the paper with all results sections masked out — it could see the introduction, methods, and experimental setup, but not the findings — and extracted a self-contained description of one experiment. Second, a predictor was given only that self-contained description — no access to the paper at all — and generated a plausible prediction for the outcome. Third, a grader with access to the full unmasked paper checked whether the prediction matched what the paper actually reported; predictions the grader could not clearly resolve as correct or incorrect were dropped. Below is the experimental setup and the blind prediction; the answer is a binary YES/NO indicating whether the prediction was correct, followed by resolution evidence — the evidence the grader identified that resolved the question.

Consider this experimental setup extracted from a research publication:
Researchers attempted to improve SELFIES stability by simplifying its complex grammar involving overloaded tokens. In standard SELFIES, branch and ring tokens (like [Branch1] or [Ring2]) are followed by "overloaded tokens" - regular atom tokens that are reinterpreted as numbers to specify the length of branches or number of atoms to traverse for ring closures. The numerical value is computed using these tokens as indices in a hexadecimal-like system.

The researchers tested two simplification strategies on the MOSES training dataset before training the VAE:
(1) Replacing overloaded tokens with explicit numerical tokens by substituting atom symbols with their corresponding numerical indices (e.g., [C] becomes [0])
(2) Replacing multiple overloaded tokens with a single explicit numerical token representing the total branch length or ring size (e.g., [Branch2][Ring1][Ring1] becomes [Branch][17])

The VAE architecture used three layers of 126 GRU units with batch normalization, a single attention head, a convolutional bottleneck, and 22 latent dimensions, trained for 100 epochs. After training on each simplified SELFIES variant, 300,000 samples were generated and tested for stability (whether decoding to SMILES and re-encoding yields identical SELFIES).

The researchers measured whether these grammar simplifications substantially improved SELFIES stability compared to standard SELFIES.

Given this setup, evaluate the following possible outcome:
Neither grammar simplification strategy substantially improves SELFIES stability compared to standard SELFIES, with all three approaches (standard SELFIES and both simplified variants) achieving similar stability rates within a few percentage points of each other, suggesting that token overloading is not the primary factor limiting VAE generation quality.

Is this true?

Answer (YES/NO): YES